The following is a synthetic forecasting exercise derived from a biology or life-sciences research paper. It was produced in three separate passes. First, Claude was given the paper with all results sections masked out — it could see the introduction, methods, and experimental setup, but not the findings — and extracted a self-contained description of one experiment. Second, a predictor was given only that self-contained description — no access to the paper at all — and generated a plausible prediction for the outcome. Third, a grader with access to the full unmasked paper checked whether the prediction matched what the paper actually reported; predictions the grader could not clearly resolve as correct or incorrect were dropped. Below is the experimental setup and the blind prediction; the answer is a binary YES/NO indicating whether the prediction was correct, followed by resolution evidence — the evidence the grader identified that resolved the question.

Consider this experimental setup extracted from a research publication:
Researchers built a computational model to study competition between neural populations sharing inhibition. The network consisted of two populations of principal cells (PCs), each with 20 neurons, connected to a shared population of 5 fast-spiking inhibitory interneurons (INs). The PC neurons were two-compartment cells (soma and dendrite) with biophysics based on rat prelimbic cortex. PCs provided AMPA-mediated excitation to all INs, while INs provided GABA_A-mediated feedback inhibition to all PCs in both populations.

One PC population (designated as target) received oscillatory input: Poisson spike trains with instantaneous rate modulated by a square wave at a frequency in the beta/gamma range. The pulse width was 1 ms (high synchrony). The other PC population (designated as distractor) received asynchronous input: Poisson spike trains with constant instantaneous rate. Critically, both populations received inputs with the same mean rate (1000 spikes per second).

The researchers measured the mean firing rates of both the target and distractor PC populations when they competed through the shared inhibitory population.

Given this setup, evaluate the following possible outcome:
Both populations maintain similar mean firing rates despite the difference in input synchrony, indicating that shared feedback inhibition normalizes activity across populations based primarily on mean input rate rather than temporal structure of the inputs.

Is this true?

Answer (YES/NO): NO